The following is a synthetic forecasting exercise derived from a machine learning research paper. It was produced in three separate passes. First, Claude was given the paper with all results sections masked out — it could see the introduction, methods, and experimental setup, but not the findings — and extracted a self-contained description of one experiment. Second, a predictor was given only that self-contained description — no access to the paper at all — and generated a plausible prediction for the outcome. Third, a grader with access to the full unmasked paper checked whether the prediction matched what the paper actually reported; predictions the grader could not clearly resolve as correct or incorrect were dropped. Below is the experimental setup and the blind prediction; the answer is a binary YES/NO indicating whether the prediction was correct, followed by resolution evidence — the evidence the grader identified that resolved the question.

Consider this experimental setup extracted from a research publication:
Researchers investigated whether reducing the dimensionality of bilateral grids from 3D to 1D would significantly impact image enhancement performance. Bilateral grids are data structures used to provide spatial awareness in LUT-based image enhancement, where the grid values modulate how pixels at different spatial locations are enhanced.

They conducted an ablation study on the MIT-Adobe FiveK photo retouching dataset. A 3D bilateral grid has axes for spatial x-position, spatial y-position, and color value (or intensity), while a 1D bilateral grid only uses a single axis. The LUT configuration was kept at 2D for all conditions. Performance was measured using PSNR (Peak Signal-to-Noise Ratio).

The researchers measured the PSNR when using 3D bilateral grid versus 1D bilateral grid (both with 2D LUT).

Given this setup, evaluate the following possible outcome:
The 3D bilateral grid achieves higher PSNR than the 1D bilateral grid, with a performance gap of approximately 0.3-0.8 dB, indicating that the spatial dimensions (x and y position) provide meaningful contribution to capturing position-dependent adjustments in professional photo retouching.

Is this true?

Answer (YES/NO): NO